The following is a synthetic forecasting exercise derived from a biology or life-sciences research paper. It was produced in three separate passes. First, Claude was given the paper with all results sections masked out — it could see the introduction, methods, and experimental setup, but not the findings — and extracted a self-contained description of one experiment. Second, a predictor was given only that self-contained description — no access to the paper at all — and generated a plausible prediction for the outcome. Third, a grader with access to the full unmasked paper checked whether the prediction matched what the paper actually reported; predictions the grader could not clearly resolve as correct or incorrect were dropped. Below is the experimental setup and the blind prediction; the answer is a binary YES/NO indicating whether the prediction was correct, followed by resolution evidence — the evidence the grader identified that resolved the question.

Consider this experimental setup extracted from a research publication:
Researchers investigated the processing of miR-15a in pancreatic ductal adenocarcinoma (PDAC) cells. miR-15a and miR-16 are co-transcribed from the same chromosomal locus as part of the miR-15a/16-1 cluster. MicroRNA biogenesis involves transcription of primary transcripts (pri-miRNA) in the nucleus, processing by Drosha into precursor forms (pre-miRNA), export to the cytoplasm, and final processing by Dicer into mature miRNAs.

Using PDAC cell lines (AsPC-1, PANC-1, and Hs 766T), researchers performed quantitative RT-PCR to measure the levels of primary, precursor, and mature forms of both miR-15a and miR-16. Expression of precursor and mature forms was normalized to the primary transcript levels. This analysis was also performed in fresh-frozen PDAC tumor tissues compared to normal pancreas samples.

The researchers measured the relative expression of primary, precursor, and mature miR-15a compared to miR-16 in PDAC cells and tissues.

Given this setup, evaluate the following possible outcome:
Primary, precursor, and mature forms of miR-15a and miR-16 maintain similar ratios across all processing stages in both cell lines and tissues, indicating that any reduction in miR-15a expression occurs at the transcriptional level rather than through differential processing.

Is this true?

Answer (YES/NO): NO